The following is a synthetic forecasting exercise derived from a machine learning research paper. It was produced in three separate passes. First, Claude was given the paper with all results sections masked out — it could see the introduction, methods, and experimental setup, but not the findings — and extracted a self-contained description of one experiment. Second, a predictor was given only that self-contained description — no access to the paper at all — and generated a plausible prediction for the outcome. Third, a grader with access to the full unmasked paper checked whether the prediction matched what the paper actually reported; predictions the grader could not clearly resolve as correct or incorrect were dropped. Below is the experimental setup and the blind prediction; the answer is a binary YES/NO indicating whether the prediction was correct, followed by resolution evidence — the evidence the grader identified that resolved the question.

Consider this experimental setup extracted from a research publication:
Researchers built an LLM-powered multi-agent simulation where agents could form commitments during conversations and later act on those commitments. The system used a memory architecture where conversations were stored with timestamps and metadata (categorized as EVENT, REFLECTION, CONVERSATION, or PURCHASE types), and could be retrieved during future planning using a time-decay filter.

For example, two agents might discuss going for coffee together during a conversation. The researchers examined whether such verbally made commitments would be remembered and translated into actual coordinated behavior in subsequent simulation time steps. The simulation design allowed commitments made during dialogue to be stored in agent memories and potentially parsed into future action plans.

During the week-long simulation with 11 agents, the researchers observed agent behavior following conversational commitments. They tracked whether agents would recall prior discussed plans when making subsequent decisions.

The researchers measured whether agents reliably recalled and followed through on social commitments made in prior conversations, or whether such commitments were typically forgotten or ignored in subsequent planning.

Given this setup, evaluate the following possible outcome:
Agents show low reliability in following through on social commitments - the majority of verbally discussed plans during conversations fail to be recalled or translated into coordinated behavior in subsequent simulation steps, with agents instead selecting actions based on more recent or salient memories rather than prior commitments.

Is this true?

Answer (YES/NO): NO